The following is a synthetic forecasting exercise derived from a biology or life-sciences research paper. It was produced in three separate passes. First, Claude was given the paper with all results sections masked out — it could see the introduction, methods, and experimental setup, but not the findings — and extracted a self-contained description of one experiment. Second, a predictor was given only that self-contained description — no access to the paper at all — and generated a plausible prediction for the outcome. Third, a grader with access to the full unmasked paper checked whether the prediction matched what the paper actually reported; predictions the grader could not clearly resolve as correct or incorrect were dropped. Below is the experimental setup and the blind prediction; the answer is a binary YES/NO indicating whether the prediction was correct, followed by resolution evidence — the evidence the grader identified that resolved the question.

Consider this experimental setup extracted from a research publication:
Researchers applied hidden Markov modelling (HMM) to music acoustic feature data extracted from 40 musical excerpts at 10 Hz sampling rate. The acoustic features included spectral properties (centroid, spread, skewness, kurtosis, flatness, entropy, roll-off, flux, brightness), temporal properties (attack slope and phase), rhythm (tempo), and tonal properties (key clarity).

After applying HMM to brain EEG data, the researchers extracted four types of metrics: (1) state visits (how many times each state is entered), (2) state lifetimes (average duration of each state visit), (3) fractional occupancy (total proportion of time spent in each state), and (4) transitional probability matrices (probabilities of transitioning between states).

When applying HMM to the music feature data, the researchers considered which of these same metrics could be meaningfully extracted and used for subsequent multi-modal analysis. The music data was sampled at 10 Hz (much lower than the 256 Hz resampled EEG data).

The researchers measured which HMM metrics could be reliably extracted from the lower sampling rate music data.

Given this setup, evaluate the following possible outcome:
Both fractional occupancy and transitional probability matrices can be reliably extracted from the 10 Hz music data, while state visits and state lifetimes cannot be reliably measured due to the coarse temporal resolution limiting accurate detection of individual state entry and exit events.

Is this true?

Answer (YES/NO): NO